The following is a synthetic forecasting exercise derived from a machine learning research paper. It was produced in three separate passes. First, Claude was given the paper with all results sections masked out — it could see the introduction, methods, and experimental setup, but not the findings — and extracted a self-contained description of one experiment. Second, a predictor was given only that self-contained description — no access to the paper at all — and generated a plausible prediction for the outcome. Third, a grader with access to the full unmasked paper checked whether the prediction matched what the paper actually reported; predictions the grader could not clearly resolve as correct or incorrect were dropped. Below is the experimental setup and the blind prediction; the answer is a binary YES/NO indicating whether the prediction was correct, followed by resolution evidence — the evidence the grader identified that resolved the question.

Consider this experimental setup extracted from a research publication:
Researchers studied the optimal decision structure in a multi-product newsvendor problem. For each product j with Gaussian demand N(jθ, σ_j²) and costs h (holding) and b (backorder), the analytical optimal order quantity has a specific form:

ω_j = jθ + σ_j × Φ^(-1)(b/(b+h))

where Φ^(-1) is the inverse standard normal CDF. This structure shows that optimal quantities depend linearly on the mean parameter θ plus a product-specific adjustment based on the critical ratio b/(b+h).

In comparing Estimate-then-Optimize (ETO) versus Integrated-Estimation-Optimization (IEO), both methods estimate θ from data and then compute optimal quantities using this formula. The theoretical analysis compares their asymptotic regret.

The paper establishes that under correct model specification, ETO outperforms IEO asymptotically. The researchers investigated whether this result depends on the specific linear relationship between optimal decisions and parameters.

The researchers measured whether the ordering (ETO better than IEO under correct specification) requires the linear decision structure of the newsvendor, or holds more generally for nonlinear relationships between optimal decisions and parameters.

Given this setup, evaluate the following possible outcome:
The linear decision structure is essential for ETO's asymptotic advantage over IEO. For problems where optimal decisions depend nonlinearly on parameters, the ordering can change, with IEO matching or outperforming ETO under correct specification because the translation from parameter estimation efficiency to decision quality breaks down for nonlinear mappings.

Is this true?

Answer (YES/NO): NO